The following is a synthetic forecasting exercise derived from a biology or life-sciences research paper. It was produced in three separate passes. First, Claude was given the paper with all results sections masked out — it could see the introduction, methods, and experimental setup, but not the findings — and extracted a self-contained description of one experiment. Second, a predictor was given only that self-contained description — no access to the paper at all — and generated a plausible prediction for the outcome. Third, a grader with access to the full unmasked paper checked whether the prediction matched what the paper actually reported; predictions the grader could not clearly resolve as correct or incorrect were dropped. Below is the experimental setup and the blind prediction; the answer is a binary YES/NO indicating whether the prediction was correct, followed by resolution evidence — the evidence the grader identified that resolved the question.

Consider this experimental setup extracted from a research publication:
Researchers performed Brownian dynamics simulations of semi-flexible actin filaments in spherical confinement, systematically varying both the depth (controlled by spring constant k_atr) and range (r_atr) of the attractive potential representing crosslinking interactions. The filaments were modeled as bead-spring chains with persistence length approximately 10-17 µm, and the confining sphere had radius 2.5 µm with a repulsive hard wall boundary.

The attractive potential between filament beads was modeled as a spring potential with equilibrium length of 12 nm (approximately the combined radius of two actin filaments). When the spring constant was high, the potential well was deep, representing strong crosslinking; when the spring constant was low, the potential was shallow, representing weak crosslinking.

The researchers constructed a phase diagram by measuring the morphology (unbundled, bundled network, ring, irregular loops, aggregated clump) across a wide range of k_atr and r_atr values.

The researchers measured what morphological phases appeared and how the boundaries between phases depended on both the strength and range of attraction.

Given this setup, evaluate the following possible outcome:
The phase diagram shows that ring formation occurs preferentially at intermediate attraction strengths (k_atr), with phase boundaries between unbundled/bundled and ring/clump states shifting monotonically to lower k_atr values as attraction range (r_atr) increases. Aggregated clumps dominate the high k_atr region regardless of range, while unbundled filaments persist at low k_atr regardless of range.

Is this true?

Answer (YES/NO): NO